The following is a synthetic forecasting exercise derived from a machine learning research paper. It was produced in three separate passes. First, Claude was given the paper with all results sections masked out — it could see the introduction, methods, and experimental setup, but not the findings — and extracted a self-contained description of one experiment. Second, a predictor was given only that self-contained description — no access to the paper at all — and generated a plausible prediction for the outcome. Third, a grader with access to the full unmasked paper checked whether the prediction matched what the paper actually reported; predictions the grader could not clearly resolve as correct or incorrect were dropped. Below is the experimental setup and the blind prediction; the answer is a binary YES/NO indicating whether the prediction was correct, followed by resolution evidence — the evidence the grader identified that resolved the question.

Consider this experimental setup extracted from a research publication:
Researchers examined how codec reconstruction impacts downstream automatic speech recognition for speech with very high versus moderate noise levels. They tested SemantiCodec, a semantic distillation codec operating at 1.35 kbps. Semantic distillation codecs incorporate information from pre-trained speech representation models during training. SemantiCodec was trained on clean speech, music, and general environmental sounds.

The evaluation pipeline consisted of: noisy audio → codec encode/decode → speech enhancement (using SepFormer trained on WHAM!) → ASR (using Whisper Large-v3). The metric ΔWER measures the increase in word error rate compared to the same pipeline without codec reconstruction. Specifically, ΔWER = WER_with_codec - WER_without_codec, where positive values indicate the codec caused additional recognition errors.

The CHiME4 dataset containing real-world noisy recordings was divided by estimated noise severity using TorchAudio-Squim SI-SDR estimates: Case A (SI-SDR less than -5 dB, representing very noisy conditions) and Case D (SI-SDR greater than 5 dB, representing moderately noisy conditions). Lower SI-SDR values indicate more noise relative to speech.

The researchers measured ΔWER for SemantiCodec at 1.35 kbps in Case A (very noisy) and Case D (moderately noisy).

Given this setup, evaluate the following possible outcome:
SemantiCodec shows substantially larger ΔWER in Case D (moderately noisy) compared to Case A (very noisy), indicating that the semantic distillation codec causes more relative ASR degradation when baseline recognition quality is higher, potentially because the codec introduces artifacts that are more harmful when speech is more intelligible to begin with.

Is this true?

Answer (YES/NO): NO